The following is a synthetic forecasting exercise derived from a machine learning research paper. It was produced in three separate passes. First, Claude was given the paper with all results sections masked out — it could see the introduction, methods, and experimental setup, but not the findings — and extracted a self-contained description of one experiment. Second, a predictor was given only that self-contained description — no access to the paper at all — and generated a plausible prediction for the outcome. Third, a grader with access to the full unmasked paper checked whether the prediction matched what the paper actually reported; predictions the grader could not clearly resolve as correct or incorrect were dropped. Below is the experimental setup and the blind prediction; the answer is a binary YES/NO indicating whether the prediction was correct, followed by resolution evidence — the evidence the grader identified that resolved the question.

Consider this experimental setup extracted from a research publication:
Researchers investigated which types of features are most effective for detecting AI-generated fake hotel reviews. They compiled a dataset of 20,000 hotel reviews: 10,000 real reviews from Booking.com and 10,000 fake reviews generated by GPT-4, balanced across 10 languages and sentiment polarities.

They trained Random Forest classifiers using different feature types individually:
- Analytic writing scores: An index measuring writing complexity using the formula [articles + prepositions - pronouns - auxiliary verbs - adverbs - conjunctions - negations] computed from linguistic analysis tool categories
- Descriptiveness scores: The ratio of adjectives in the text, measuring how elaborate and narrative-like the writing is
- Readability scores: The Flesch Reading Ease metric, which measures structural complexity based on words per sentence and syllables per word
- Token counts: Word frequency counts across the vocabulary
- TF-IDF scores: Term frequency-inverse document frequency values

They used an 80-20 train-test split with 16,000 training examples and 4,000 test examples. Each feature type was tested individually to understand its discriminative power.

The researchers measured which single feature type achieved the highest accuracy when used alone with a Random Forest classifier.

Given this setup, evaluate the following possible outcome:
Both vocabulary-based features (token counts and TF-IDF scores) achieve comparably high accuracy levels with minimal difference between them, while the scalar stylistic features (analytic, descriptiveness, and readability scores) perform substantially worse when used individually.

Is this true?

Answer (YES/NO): YES